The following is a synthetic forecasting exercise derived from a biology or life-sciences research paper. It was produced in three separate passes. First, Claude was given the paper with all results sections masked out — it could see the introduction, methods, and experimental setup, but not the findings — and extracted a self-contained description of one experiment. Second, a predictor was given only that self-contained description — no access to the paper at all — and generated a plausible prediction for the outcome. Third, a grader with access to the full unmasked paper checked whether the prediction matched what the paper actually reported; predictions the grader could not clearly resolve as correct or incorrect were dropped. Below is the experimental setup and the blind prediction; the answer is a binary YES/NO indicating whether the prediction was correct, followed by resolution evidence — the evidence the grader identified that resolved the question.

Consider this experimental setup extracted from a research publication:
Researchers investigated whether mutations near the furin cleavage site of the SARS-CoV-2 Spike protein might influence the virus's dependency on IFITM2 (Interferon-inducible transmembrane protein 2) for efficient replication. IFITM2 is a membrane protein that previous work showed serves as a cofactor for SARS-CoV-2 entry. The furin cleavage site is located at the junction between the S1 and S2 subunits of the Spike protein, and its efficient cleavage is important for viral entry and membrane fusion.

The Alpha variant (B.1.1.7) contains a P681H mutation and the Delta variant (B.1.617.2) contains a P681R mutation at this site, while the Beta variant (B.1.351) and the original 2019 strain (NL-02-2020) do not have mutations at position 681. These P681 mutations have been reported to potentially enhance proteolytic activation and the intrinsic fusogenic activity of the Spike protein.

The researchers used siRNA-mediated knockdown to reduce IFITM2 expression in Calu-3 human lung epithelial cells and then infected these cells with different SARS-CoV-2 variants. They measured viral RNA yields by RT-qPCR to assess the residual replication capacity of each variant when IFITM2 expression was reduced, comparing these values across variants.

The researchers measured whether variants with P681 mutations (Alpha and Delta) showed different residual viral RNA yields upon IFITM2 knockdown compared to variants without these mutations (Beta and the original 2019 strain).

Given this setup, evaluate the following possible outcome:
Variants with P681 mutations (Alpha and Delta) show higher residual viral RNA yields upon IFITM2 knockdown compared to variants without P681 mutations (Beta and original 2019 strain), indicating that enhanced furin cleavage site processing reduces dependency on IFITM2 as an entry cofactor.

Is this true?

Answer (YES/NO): NO